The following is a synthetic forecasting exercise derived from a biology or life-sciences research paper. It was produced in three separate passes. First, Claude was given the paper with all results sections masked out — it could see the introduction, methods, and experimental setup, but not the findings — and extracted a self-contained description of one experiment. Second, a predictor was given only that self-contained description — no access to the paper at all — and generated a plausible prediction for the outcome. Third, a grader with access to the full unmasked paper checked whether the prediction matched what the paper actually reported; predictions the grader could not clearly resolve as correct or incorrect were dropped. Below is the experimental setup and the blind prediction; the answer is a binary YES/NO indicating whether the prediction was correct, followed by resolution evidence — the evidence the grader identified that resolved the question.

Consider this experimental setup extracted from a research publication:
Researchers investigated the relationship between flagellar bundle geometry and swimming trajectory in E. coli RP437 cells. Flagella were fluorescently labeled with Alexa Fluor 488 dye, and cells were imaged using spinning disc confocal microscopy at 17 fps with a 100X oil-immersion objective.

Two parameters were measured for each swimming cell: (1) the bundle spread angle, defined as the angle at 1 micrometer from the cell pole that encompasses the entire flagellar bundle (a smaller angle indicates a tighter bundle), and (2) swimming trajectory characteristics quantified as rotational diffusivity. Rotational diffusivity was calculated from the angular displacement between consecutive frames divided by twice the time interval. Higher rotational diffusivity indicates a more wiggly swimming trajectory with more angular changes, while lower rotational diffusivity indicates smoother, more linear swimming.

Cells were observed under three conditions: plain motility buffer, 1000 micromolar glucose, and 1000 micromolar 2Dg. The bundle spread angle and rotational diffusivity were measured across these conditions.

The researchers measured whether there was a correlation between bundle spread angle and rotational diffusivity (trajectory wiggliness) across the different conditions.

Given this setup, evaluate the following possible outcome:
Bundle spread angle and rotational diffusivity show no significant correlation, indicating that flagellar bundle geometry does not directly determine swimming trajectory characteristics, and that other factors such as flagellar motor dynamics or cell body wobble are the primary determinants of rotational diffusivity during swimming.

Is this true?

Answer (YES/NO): NO